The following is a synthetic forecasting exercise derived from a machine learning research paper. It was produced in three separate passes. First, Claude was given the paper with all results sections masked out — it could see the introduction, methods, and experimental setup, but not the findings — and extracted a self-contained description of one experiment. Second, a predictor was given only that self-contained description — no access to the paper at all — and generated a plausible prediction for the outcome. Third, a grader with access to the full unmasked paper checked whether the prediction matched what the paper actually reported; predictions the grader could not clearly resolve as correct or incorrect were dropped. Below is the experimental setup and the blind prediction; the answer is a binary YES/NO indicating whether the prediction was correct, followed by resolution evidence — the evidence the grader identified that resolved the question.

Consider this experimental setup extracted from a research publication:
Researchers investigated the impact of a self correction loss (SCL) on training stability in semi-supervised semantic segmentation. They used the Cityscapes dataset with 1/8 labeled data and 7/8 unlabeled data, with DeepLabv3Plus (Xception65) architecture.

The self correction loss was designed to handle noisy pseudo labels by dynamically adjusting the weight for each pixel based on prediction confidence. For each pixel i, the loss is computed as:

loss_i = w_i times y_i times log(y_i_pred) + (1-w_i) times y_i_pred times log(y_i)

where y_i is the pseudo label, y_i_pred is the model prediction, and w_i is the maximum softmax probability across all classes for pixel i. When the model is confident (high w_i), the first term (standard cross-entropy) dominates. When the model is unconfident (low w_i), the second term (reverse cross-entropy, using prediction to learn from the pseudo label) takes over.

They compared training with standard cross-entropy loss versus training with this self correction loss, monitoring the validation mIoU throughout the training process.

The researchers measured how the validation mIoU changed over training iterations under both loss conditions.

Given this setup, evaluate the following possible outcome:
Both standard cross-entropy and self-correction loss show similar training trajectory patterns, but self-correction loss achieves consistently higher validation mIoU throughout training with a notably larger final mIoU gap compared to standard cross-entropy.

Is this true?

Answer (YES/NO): NO